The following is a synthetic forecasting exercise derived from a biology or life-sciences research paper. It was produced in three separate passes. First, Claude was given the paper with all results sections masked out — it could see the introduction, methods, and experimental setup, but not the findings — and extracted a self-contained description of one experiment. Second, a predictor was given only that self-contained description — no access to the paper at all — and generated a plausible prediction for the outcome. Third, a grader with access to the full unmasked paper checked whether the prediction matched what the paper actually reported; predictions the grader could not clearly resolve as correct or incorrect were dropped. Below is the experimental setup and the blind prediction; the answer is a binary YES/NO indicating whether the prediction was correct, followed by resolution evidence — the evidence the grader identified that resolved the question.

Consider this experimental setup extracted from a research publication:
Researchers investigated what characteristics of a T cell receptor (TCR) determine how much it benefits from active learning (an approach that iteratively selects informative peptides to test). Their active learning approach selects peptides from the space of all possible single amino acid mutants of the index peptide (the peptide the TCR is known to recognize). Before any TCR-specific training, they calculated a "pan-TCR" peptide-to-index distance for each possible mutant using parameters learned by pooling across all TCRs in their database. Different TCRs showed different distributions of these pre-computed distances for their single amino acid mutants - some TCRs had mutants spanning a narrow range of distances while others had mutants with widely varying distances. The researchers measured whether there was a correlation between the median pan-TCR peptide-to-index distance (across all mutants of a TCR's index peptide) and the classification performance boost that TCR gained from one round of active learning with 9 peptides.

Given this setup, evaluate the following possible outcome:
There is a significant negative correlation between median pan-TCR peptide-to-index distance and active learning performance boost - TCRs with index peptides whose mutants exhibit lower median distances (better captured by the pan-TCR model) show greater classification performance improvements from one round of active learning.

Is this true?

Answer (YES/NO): NO